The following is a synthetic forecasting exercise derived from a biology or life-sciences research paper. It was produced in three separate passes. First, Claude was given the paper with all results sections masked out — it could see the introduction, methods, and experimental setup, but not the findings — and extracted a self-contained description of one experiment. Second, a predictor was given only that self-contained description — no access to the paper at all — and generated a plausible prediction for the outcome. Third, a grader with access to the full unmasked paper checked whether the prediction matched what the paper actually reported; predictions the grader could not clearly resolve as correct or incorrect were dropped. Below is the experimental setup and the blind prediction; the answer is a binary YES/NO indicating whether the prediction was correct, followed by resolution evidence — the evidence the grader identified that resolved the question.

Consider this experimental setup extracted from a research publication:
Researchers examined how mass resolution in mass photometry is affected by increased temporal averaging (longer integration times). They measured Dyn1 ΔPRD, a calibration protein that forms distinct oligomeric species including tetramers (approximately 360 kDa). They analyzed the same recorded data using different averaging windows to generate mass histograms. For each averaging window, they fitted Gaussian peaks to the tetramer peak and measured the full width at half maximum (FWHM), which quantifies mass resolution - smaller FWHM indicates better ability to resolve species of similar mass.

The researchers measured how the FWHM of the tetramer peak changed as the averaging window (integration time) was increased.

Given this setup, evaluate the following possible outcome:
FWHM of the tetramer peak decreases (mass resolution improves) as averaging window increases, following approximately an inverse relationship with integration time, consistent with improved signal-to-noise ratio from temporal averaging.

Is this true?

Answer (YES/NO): NO